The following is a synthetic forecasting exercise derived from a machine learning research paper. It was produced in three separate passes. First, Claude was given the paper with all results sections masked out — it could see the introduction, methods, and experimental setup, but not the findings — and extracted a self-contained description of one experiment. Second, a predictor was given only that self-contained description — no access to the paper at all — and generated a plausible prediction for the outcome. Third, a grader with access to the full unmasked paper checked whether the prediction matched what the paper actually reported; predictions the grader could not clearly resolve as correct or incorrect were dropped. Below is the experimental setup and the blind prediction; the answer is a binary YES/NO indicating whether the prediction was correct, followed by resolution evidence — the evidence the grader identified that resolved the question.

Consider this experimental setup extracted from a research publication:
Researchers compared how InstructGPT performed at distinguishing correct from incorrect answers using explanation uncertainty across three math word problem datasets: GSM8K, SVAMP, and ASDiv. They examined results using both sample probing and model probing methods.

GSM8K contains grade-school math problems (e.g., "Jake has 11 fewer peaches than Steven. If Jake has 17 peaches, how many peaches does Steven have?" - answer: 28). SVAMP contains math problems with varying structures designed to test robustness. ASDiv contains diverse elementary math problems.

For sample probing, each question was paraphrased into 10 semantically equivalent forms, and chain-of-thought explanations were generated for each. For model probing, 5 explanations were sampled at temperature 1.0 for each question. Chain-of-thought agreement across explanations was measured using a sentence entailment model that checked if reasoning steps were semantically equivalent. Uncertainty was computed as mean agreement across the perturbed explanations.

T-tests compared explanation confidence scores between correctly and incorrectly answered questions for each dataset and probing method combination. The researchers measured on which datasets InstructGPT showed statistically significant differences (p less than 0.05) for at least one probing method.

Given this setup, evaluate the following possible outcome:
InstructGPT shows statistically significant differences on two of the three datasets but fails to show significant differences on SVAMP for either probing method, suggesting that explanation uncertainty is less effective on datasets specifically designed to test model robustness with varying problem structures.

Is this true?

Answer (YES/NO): NO